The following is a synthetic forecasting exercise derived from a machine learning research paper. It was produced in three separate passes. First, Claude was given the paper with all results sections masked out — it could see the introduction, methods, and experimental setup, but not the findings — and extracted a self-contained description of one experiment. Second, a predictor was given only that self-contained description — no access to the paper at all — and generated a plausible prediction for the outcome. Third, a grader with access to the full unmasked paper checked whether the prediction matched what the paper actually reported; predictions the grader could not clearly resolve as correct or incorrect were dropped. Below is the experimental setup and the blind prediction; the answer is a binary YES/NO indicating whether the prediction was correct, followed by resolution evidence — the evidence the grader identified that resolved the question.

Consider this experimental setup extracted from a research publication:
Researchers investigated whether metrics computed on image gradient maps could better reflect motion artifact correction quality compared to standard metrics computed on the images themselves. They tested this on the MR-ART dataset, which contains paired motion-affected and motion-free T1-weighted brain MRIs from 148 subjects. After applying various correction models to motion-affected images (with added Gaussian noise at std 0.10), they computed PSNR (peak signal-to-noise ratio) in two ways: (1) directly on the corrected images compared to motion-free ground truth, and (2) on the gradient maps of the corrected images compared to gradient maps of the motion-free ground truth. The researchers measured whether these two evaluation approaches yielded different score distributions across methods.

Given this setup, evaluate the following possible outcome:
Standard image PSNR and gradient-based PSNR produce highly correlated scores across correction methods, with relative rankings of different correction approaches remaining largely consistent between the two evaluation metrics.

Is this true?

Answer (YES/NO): NO